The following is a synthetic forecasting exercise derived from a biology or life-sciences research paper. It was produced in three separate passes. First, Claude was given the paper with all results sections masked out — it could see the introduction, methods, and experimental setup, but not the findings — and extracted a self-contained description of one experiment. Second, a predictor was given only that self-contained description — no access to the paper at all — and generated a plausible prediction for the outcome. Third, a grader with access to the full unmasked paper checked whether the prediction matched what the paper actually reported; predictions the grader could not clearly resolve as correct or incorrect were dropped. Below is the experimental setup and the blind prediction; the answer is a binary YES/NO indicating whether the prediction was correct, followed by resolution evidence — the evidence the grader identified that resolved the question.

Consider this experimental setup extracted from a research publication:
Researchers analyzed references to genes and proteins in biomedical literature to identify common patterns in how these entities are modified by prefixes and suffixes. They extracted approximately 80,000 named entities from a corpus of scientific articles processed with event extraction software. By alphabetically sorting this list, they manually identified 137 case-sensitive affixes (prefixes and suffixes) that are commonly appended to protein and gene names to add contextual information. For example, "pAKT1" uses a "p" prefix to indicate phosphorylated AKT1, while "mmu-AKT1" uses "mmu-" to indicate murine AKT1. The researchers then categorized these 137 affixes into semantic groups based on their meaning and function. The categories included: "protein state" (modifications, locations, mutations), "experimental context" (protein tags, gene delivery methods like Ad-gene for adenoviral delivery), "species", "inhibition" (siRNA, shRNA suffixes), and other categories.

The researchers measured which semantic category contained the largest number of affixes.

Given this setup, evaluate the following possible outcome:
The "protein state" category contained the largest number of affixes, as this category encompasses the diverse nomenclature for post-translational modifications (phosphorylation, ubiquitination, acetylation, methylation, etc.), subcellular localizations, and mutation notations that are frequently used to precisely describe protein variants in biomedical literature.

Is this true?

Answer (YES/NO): NO